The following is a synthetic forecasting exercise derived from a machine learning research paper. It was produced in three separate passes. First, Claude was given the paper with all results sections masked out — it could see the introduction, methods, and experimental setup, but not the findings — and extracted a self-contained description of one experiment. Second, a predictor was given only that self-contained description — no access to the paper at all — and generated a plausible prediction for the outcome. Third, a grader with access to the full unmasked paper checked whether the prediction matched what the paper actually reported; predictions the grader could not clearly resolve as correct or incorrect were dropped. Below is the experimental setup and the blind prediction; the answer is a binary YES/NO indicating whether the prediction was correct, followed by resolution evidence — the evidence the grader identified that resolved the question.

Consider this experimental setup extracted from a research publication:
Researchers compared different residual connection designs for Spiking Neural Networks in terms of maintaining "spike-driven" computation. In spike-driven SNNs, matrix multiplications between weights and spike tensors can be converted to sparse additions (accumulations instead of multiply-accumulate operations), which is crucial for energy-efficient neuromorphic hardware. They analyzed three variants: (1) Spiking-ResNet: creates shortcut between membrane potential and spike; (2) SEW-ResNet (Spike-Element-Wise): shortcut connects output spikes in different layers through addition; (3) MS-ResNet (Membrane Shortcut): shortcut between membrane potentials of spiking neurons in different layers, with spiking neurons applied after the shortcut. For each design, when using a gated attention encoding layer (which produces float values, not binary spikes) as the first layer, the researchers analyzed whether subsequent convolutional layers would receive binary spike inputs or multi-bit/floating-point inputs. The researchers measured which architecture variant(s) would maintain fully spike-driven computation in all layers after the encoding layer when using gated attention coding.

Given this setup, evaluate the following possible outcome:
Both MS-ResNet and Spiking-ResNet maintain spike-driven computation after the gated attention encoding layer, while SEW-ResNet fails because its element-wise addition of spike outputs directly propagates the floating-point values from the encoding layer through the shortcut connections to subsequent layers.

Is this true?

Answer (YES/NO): NO